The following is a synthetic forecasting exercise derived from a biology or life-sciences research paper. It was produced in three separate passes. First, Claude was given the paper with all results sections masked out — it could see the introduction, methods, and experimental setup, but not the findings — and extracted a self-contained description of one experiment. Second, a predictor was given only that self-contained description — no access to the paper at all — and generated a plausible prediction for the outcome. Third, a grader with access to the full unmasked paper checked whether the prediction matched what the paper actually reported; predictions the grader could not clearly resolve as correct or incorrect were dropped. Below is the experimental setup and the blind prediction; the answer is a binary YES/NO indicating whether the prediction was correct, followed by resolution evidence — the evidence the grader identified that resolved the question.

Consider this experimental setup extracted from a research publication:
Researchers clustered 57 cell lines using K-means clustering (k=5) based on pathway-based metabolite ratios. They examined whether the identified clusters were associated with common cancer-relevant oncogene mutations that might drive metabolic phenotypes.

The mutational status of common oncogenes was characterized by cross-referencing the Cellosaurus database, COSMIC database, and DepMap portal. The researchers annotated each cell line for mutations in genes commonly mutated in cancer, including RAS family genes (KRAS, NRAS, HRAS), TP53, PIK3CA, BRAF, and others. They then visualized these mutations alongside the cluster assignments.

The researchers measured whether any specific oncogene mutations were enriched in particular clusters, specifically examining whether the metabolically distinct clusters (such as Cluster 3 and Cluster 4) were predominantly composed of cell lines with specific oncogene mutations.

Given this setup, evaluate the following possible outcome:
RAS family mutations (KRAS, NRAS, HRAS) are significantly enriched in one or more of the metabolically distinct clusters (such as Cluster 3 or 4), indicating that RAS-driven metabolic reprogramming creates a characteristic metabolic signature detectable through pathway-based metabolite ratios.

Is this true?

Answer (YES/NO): NO